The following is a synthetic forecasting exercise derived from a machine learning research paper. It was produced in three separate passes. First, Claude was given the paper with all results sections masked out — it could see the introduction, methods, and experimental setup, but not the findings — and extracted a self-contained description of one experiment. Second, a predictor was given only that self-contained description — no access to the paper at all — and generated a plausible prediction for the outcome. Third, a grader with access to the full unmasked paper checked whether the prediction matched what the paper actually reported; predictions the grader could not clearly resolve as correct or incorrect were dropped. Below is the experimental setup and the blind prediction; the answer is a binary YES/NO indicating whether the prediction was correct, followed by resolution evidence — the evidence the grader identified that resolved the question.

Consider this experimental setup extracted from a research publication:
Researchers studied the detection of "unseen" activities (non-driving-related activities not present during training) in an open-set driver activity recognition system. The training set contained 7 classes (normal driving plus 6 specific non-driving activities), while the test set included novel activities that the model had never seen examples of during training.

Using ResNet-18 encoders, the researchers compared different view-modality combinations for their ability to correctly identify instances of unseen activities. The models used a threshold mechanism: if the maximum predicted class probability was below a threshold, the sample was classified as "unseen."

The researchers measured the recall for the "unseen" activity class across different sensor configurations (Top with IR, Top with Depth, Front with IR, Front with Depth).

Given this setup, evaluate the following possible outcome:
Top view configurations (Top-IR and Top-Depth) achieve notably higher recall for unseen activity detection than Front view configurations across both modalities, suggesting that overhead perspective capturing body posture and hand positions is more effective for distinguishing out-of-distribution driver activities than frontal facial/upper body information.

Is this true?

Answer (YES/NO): YES